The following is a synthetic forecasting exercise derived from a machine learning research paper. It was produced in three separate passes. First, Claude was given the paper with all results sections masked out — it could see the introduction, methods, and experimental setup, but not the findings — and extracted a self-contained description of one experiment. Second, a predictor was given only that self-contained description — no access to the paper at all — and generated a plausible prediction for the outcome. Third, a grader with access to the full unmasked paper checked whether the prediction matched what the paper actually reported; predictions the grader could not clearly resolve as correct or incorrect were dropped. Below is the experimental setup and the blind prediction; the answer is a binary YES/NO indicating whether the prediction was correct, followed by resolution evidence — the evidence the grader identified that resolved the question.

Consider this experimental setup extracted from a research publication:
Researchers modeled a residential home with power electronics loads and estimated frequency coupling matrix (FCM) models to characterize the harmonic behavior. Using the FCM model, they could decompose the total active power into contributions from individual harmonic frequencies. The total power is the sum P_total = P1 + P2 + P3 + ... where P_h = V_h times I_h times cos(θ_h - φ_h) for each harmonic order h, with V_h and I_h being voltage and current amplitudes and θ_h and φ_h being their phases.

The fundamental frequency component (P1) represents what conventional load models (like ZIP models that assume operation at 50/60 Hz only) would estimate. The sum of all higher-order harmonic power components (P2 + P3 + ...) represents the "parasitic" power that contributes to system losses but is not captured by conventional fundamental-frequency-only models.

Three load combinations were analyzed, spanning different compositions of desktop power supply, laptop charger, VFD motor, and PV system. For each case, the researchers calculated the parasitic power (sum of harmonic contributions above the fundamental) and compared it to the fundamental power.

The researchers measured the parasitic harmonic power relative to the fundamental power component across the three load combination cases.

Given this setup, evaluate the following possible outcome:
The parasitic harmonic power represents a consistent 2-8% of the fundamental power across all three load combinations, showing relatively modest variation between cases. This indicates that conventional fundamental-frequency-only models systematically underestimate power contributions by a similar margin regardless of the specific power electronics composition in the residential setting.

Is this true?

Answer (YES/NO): NO